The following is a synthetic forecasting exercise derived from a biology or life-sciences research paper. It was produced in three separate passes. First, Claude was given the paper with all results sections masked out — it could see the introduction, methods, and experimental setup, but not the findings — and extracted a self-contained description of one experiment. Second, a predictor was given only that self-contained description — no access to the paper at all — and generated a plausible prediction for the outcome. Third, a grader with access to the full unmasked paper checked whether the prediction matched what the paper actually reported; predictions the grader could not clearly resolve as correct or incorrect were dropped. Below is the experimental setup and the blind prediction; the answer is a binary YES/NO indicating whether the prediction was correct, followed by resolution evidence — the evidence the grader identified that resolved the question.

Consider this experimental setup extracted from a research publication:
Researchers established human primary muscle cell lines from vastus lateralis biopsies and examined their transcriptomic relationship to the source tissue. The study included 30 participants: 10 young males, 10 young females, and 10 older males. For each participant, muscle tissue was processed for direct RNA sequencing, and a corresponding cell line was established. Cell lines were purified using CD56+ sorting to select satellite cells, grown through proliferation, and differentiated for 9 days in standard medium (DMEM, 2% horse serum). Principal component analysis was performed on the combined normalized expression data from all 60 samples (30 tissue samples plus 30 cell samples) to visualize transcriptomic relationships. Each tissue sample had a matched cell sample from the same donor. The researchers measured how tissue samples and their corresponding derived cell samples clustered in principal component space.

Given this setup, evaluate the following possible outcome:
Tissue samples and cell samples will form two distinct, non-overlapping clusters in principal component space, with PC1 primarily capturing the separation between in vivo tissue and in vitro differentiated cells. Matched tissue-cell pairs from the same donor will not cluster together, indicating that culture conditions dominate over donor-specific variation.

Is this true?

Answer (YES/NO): YES